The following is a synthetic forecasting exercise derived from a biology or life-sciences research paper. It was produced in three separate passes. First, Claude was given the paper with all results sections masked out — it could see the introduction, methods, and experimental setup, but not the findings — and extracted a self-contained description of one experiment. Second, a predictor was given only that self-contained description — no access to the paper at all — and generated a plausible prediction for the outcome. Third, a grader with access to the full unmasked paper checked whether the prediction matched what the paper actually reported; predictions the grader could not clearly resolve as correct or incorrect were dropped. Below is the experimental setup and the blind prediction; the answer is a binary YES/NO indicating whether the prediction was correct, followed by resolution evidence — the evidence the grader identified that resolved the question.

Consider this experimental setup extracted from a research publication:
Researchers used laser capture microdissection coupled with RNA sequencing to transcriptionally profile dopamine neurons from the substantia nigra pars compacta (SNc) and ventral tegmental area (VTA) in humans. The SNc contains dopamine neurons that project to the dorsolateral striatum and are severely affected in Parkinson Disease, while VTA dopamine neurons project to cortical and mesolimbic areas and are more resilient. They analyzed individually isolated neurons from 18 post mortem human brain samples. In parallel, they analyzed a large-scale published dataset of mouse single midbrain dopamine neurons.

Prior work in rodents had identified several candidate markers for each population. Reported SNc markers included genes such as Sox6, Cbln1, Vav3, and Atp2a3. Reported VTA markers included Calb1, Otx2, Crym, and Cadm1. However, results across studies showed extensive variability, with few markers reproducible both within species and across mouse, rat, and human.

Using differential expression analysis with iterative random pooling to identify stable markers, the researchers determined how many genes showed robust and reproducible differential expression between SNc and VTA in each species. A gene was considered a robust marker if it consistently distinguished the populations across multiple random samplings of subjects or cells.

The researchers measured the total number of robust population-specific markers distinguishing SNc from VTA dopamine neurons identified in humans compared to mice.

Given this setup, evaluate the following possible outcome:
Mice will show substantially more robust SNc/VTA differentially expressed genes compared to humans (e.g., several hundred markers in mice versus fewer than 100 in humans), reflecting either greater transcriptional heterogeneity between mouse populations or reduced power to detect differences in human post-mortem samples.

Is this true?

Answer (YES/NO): NO